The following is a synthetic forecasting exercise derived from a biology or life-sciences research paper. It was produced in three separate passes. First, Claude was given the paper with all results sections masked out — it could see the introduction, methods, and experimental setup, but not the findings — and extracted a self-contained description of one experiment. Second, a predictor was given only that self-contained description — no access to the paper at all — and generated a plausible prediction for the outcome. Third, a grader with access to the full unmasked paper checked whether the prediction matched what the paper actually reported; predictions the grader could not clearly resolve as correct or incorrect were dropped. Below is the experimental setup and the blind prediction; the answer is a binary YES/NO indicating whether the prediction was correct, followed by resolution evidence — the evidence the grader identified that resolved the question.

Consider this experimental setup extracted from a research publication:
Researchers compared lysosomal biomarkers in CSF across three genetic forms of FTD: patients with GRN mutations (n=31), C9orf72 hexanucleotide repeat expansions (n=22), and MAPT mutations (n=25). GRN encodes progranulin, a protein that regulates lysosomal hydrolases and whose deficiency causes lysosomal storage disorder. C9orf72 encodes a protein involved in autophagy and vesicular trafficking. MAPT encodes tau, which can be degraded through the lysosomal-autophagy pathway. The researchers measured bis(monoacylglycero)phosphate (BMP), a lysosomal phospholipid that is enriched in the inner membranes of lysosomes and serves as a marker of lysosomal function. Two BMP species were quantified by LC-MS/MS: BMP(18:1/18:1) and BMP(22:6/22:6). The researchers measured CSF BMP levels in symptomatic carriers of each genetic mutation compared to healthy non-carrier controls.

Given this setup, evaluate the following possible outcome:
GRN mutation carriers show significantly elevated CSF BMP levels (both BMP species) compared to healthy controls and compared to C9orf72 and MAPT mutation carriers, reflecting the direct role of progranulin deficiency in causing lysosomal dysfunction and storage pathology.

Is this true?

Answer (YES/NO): NO